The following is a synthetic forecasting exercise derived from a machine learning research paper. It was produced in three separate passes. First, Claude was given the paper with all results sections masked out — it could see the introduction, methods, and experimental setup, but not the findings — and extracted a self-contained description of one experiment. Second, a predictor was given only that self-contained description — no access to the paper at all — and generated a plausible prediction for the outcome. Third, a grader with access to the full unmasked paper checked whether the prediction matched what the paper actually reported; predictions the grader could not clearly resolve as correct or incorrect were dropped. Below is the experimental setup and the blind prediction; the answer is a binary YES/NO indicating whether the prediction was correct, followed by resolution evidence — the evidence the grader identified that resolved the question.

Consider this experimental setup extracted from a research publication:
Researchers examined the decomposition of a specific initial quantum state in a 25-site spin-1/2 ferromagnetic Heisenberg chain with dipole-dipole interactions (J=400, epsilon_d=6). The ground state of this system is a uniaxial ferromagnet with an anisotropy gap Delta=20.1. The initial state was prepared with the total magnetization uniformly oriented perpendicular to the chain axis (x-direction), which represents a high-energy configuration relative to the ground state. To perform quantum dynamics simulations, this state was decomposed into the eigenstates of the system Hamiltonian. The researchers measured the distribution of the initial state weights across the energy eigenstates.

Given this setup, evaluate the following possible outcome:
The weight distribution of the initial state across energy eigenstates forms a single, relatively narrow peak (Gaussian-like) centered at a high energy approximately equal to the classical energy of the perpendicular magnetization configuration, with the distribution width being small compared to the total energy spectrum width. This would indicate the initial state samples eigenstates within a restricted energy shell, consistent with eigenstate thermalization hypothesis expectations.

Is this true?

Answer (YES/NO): NO